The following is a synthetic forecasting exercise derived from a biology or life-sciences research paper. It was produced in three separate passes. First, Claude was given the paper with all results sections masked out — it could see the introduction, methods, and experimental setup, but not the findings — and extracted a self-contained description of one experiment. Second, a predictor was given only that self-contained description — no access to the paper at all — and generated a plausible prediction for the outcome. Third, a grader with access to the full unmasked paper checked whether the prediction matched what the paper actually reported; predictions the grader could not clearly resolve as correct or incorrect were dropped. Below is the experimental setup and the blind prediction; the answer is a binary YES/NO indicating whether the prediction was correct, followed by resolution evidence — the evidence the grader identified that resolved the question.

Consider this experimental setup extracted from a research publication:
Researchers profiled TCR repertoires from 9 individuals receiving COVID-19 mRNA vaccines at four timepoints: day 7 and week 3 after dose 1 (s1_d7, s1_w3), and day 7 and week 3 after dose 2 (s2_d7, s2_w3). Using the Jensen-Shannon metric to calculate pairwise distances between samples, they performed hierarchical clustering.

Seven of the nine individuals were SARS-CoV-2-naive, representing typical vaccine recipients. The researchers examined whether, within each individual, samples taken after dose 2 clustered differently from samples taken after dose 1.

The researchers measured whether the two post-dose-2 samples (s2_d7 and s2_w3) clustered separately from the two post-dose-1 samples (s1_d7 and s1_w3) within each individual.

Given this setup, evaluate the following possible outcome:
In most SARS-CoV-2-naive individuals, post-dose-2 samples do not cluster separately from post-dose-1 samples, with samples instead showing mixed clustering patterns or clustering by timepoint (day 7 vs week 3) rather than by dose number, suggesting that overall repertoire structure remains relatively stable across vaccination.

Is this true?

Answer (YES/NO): NO